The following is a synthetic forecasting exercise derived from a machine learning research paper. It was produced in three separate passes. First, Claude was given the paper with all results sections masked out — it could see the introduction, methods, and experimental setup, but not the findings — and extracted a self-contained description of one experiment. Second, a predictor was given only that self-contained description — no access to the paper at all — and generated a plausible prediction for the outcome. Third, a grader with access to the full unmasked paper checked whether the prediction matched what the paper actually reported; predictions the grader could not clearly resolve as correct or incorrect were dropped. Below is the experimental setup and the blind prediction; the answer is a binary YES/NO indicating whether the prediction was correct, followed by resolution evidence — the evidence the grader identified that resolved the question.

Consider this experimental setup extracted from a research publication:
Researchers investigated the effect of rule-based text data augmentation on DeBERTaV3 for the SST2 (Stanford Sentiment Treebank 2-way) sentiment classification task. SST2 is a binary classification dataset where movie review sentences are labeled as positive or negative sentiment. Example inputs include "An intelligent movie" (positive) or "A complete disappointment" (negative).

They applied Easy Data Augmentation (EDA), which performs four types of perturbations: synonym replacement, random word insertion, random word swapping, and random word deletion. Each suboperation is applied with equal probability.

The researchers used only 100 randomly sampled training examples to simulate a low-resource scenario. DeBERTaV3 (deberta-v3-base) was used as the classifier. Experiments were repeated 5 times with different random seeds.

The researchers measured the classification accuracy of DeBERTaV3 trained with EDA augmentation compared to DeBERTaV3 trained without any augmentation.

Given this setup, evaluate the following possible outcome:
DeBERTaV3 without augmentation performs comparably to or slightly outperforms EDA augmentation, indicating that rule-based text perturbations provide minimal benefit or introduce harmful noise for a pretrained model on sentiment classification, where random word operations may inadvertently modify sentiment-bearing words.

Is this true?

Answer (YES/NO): YES